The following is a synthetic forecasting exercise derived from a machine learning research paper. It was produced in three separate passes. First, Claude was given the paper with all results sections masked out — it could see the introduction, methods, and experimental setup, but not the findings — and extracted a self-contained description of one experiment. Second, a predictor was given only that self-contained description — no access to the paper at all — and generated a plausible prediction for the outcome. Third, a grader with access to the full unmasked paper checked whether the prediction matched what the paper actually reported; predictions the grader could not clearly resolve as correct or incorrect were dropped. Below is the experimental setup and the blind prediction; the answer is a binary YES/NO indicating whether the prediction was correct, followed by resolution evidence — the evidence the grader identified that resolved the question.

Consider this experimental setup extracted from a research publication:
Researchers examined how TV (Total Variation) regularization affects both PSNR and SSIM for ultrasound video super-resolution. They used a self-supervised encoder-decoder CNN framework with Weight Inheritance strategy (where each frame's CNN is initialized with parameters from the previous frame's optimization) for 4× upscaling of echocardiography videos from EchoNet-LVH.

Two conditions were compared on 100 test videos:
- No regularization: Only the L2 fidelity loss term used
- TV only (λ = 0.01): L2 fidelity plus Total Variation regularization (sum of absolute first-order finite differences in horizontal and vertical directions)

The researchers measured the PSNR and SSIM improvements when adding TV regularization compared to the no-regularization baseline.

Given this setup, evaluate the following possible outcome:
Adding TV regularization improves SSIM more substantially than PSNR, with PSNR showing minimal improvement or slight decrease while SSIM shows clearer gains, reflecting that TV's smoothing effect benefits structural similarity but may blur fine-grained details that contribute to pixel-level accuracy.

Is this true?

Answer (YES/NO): NO